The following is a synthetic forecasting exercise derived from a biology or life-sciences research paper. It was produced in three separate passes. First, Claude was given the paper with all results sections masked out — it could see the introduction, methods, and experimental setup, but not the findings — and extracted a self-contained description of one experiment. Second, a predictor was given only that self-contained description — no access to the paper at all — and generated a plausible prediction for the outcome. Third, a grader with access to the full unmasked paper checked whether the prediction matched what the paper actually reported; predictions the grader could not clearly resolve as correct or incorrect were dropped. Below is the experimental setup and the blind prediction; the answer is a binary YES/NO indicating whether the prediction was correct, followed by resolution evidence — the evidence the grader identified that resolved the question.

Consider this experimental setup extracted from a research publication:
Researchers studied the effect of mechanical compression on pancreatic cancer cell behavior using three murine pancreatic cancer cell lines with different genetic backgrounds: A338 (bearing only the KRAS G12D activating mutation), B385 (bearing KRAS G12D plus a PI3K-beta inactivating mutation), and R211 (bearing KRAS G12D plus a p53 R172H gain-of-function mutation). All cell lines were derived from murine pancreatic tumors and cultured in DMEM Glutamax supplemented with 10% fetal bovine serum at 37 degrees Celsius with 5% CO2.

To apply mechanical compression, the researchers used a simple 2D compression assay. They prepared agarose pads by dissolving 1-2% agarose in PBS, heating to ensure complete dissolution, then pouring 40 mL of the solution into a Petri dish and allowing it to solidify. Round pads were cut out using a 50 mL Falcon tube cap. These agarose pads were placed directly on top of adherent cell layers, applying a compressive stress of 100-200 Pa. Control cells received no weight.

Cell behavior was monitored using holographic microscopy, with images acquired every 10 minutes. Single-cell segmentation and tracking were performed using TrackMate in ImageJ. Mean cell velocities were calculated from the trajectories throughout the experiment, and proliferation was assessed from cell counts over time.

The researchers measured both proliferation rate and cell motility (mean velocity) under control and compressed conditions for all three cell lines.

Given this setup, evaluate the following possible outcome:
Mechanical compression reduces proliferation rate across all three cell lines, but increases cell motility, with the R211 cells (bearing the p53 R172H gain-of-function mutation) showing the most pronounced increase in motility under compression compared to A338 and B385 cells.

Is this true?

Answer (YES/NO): NO